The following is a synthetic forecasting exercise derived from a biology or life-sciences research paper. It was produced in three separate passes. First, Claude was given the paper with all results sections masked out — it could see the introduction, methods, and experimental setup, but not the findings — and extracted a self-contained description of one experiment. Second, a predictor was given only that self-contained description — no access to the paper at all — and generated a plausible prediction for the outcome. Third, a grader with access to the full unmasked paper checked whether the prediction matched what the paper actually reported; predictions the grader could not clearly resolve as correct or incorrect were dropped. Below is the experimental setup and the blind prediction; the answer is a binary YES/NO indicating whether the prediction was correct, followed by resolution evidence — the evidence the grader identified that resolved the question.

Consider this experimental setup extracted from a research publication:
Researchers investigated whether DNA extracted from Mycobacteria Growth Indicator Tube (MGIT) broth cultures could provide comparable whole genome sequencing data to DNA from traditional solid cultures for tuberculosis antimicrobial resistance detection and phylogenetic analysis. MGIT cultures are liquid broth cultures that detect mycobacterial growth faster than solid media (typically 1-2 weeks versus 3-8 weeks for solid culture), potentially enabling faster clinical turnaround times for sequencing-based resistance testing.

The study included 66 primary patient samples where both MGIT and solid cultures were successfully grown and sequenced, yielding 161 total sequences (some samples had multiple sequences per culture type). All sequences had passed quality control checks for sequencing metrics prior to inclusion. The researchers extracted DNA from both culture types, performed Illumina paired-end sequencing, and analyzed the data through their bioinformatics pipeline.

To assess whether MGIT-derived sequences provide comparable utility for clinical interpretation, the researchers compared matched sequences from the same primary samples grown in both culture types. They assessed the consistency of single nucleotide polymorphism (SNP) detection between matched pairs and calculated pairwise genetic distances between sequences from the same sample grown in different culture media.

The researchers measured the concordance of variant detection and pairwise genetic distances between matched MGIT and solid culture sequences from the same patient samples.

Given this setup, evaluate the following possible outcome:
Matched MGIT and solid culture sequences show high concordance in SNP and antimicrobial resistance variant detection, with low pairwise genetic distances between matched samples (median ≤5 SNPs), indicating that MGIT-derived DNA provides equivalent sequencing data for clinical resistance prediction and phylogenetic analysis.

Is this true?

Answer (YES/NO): YES